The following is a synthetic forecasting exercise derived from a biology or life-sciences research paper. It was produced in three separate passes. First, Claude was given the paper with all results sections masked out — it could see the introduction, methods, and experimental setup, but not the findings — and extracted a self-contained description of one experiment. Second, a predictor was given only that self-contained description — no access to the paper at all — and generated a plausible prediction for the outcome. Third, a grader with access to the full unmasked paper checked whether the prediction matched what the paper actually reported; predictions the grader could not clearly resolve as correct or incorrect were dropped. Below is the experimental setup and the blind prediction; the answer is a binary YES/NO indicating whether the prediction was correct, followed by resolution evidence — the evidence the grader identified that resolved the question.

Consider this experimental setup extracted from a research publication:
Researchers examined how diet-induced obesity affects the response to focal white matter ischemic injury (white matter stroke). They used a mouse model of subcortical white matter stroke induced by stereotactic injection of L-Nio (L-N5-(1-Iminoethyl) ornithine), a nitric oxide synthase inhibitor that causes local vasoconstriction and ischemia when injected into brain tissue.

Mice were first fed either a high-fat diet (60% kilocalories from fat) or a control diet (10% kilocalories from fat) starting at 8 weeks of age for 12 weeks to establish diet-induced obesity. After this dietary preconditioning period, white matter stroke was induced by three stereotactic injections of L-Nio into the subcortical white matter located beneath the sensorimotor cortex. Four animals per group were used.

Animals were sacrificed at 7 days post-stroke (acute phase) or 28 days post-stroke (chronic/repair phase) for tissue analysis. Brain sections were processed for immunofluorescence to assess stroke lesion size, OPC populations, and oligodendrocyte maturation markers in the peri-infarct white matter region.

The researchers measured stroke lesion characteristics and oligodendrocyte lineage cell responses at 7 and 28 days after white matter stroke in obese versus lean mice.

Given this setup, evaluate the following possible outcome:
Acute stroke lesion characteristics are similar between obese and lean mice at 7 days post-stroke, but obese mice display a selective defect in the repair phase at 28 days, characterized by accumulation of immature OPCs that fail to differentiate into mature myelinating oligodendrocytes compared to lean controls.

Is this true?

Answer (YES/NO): NO